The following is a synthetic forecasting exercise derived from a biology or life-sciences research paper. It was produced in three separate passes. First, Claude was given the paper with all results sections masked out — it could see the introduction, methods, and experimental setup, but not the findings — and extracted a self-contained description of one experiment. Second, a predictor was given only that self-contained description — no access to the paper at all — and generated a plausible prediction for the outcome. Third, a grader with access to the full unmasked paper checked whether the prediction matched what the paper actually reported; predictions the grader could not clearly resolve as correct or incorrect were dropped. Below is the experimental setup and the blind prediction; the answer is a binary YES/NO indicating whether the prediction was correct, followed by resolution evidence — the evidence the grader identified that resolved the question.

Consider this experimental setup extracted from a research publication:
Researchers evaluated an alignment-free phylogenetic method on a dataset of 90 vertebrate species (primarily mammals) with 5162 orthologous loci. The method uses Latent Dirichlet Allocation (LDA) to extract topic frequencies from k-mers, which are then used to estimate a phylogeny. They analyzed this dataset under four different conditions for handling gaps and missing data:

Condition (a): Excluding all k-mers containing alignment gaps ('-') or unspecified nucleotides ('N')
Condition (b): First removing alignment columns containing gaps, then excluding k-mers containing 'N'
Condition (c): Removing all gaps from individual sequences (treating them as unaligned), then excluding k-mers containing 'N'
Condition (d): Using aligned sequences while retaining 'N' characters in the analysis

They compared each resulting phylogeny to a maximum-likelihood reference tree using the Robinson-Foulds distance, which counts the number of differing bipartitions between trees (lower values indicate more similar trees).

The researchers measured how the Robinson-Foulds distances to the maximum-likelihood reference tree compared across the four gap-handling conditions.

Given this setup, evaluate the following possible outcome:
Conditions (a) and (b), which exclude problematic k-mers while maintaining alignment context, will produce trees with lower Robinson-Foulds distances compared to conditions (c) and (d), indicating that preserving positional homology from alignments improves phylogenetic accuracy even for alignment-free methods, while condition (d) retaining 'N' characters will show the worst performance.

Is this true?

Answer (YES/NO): NO